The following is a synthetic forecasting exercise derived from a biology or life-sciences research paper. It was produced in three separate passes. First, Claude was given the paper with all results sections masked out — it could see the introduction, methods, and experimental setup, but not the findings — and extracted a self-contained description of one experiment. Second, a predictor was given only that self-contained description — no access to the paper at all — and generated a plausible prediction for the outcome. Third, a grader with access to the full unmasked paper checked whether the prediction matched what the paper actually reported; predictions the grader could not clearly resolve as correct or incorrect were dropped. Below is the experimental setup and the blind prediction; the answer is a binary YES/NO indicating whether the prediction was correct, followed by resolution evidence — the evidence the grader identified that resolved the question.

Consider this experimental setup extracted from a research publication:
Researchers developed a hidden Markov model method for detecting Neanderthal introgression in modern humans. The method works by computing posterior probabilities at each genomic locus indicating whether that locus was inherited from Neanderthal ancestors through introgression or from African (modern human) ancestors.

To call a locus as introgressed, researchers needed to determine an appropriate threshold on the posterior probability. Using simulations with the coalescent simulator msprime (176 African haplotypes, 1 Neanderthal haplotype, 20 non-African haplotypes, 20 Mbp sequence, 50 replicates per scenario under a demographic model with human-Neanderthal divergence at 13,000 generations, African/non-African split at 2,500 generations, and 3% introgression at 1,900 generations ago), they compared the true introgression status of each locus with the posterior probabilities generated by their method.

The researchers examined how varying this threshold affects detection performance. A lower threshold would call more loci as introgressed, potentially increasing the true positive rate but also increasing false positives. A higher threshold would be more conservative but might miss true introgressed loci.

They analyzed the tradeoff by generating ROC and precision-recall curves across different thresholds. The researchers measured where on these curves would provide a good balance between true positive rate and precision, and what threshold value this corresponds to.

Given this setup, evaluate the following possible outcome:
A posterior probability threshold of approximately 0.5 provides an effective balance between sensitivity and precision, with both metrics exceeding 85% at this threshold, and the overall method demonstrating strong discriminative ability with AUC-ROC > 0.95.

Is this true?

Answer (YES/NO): NO